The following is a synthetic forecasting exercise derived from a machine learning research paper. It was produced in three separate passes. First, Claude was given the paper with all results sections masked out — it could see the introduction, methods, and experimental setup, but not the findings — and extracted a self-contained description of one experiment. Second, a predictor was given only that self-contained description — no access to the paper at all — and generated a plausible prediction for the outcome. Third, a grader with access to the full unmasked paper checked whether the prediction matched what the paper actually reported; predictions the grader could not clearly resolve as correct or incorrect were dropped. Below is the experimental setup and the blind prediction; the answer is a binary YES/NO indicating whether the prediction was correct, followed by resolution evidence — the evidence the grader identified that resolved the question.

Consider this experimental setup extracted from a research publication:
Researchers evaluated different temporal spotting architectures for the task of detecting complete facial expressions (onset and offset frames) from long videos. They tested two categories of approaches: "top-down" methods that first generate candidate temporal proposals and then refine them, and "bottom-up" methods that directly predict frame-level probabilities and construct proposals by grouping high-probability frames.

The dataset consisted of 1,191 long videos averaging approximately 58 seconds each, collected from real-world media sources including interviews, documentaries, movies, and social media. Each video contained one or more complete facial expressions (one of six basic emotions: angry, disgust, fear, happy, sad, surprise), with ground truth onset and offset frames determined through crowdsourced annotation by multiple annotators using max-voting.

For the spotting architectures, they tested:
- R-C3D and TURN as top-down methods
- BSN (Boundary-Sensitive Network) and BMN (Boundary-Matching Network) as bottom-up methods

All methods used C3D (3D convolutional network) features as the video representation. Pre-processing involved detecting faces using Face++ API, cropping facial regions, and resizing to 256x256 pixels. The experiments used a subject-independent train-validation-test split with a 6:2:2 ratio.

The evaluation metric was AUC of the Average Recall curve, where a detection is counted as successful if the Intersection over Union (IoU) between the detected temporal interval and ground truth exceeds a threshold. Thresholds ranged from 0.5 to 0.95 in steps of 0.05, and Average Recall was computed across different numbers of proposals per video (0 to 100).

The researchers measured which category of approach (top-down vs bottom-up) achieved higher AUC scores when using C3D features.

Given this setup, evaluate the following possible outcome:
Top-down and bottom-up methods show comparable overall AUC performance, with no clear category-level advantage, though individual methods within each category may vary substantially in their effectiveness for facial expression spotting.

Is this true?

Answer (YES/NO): NO